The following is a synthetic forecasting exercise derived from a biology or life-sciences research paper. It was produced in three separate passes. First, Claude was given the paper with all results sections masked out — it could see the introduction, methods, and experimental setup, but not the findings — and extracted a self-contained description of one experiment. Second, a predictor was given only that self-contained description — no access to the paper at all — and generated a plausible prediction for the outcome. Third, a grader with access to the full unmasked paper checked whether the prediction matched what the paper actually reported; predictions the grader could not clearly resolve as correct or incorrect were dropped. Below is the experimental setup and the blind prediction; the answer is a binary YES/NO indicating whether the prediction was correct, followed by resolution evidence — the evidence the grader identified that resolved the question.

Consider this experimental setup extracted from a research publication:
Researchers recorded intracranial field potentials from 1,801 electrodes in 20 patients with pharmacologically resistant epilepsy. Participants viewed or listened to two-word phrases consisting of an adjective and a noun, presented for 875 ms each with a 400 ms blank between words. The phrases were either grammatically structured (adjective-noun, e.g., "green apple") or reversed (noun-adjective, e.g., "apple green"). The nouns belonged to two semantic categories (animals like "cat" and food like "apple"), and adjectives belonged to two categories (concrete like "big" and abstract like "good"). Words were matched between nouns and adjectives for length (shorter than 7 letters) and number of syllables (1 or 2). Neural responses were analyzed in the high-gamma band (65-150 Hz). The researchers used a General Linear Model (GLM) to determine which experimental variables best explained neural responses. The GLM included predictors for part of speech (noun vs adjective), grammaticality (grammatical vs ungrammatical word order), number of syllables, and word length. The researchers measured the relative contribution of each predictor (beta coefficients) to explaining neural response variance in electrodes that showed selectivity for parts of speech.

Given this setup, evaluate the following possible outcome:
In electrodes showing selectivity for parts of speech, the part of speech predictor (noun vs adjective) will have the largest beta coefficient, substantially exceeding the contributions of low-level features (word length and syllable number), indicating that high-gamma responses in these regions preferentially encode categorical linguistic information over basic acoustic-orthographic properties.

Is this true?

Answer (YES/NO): YES